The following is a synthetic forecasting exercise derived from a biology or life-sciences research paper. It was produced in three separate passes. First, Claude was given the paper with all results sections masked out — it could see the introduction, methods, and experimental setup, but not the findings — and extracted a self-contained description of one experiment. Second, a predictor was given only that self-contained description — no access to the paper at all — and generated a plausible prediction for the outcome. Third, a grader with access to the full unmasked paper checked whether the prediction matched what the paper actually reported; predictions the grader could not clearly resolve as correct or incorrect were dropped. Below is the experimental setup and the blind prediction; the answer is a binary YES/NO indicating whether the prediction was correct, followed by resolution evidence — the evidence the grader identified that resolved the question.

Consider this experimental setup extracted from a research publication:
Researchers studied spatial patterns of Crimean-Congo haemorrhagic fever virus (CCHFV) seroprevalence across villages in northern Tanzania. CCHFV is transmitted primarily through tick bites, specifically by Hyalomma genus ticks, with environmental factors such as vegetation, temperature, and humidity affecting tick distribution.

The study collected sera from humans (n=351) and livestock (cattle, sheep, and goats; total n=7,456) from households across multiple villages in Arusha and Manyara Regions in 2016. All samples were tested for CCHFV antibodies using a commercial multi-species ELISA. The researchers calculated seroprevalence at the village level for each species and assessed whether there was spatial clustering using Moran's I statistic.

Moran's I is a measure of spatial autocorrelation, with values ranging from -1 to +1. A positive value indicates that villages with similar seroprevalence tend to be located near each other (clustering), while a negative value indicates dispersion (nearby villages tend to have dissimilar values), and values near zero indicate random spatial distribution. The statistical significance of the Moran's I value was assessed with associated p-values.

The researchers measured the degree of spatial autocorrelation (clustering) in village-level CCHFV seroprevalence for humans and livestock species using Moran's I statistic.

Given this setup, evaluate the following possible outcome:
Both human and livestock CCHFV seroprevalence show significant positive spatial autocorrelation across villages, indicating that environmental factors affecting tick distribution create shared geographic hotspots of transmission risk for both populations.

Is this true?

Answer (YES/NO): NO